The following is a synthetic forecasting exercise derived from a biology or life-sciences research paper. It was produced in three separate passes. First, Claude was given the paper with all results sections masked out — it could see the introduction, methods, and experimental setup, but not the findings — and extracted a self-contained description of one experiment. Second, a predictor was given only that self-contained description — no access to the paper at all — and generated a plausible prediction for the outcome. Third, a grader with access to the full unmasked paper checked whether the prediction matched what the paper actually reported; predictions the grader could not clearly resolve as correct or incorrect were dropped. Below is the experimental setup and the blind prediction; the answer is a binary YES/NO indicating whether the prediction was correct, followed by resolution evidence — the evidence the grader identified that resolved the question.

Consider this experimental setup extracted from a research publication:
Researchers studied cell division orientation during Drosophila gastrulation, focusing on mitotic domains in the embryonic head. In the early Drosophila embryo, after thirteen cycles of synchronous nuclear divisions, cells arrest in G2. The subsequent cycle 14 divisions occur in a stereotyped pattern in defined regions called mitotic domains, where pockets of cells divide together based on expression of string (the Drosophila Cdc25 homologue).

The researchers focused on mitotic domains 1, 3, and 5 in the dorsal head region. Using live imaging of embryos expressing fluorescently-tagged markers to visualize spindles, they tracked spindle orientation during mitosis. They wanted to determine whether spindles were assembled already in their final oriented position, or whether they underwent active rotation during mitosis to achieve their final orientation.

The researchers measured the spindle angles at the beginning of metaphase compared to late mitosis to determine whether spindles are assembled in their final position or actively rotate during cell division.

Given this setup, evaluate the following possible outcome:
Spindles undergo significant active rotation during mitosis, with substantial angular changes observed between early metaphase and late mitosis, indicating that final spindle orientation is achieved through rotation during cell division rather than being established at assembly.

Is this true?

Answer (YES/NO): YES